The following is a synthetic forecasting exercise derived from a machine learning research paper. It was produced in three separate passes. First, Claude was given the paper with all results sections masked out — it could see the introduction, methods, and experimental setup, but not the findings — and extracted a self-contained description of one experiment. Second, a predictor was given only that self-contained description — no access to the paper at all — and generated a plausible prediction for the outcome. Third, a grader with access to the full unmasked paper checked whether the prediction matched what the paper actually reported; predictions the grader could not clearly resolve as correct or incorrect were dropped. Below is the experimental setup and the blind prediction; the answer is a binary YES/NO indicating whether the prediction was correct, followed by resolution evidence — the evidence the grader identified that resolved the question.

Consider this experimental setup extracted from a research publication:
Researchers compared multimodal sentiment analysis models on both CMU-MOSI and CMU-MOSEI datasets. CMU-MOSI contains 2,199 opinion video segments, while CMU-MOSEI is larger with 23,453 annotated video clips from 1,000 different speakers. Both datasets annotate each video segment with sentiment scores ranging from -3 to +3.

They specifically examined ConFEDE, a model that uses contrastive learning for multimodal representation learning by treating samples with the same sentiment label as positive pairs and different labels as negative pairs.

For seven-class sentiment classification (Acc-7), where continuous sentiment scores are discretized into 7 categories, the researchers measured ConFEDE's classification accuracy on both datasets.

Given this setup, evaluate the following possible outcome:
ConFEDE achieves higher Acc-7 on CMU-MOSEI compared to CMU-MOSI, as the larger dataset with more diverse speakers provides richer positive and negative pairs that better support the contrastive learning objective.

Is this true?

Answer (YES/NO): YES